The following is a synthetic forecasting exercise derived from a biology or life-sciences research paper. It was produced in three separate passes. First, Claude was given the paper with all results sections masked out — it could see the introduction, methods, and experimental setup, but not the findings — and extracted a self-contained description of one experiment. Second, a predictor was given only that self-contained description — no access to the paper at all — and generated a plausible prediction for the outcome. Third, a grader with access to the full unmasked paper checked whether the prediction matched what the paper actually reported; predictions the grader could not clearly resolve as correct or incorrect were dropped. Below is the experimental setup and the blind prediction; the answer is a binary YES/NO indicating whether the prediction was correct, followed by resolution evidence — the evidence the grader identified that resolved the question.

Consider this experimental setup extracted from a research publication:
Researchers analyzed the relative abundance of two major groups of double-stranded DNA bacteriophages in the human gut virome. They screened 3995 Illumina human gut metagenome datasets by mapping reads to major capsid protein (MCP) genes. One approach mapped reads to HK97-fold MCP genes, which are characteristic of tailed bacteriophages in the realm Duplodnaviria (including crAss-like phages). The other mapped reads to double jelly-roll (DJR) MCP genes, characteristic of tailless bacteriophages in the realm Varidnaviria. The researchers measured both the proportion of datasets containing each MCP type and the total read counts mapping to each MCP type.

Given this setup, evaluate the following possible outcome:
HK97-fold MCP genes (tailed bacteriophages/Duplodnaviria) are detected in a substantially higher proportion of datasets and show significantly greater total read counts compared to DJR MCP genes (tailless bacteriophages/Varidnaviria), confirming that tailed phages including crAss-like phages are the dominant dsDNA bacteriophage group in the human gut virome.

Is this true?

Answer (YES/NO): YES